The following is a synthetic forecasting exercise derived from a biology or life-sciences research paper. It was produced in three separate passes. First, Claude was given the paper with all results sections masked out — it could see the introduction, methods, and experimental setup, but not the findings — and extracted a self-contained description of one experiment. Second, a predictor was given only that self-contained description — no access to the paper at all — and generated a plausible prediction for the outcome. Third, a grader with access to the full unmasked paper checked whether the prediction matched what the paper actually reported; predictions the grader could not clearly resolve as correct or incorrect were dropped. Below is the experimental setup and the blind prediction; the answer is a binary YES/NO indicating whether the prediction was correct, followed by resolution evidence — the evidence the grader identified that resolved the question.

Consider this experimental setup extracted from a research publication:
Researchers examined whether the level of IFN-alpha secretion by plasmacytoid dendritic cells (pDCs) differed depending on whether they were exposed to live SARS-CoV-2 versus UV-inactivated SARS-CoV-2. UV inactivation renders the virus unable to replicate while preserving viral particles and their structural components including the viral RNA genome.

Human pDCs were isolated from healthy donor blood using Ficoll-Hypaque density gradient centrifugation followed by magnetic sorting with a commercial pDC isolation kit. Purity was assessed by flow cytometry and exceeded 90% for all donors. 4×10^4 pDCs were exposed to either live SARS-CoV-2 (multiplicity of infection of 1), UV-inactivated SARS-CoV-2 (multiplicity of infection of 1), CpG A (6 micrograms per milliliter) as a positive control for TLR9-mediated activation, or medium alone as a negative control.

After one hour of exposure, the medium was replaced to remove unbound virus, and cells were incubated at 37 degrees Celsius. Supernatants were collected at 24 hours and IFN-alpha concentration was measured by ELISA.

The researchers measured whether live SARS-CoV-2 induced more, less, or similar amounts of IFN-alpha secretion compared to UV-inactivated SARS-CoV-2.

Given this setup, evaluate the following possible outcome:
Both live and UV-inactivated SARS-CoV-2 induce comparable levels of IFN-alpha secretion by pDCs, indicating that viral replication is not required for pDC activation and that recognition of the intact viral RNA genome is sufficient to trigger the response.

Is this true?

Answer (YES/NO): YES